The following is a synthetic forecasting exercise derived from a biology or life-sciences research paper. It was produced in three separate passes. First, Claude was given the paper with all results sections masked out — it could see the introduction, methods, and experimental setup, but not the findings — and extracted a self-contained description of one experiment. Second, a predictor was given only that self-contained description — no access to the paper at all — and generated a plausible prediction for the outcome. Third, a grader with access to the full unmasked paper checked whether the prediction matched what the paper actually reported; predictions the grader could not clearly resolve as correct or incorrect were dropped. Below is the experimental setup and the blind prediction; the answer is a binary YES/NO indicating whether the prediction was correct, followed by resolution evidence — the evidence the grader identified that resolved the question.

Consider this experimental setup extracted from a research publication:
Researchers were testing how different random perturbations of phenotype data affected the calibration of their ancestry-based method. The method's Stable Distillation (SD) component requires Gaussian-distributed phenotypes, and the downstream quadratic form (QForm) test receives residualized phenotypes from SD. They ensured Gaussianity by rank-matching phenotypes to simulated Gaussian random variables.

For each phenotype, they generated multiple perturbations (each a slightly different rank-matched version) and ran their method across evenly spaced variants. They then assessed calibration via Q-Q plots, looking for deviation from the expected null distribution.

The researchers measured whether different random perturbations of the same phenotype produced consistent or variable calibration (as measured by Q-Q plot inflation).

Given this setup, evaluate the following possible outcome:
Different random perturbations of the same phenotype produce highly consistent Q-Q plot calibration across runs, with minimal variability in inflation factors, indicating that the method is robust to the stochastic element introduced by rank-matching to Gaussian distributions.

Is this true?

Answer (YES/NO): NO